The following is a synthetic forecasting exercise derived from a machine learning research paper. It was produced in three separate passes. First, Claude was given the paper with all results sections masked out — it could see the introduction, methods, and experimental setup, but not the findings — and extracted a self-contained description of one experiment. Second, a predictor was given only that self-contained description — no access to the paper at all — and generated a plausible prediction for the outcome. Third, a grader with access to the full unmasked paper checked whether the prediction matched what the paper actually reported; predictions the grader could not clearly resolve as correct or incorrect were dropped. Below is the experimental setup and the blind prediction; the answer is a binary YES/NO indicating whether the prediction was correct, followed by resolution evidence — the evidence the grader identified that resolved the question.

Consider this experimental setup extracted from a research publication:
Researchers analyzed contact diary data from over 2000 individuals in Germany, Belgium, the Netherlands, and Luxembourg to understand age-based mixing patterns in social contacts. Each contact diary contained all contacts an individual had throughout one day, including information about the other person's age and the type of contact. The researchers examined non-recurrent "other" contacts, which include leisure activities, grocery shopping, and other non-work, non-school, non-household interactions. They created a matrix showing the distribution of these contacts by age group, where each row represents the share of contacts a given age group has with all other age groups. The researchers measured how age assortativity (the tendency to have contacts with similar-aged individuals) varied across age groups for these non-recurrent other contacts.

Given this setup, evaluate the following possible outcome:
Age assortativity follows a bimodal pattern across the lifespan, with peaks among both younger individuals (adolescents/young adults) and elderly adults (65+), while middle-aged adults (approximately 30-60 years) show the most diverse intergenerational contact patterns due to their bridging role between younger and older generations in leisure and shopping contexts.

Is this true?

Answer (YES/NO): NO